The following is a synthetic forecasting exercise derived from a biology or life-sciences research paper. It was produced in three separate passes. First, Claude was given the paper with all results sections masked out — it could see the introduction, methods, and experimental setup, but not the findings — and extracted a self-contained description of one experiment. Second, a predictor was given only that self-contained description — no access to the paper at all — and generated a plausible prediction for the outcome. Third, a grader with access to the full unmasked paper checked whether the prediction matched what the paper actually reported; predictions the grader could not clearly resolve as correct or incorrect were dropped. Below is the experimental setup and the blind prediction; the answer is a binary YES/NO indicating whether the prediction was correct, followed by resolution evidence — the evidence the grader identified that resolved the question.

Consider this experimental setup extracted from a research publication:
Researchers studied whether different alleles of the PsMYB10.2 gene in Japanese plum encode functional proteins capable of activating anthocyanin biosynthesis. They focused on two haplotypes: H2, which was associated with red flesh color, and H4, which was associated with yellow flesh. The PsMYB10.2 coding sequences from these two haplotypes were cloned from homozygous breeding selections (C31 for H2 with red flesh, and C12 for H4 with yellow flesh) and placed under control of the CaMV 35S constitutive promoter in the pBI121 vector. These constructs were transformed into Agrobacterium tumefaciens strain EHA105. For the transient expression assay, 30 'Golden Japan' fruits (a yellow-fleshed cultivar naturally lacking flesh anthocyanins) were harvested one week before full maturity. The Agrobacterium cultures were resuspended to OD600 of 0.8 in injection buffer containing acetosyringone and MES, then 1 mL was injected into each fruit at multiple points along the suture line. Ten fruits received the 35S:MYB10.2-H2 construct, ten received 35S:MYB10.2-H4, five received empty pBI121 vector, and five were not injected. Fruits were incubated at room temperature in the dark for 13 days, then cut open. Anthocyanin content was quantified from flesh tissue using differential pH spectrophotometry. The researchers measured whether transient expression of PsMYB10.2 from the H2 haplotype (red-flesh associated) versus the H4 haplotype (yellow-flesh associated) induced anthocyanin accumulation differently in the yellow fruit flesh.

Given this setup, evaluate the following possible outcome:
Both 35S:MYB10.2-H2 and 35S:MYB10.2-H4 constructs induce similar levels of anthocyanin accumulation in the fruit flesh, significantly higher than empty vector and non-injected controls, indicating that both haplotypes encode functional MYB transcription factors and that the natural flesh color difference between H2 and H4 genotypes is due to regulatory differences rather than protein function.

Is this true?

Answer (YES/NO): YES